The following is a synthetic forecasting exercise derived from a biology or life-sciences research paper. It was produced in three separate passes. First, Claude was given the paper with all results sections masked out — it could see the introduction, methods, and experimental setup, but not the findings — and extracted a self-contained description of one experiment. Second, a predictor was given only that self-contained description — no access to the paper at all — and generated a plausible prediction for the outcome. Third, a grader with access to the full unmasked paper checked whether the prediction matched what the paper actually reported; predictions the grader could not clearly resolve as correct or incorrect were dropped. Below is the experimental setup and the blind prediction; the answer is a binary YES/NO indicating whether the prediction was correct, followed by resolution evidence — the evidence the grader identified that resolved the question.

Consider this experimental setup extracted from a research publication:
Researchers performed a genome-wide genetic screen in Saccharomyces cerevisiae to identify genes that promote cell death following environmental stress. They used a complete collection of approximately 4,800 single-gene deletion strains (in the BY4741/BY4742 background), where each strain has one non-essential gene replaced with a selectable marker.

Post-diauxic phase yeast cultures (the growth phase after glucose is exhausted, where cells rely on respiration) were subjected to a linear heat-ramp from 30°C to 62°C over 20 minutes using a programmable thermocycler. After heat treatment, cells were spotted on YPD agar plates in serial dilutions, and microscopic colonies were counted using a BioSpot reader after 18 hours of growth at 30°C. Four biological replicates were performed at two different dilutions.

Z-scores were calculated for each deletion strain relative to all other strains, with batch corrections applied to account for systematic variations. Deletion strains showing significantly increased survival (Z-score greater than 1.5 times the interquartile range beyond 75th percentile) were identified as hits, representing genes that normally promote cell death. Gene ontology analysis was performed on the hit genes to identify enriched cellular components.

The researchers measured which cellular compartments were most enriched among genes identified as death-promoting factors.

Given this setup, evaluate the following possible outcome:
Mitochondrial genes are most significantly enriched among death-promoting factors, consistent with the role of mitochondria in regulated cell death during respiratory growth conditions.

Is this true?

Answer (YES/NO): NO